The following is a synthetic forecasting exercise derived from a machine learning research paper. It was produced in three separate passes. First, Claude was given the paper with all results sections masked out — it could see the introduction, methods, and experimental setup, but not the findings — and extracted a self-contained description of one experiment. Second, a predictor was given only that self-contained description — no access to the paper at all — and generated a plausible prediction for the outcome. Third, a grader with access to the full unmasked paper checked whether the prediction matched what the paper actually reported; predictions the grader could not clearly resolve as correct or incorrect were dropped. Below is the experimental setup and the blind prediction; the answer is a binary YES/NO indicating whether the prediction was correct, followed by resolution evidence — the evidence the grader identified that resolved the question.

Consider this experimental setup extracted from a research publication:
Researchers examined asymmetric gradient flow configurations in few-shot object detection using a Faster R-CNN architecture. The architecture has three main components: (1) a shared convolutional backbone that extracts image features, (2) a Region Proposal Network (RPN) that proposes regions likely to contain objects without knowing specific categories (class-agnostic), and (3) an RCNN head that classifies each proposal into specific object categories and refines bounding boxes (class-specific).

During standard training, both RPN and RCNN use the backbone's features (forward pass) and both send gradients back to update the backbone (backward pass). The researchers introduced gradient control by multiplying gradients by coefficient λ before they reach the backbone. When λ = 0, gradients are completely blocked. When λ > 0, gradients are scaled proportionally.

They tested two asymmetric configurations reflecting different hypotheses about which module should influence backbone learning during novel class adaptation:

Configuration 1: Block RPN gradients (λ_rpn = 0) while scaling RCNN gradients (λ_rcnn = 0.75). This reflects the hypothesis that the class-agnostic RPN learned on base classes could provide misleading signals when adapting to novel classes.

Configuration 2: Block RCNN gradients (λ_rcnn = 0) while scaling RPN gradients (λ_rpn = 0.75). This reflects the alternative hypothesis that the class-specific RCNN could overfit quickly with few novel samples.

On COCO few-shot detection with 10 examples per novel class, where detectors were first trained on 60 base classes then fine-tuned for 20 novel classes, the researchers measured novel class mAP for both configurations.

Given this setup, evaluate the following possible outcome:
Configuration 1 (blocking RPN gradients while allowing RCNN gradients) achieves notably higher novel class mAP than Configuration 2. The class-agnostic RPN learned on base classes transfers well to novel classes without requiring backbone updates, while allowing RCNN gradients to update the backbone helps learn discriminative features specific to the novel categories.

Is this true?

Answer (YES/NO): YES